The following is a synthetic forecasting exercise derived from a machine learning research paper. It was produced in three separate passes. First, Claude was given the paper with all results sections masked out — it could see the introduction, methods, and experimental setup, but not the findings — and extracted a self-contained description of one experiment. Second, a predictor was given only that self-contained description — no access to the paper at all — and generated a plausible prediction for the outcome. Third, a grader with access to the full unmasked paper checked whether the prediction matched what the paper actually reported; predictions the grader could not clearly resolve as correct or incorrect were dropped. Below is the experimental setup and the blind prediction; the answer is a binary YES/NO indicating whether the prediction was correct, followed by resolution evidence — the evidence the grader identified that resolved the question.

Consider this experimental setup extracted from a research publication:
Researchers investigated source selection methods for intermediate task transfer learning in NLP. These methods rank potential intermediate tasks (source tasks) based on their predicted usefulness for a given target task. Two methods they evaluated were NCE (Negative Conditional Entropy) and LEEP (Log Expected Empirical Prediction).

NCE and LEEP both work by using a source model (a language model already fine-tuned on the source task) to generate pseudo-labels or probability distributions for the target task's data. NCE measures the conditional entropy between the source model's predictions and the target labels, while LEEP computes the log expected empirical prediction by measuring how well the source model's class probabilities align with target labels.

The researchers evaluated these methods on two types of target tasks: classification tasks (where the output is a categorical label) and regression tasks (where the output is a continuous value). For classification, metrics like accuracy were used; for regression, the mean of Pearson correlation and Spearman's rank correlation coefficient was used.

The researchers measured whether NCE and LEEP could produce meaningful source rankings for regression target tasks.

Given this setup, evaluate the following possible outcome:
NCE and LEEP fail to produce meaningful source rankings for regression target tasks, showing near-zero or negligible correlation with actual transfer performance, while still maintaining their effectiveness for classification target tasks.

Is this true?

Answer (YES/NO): NO